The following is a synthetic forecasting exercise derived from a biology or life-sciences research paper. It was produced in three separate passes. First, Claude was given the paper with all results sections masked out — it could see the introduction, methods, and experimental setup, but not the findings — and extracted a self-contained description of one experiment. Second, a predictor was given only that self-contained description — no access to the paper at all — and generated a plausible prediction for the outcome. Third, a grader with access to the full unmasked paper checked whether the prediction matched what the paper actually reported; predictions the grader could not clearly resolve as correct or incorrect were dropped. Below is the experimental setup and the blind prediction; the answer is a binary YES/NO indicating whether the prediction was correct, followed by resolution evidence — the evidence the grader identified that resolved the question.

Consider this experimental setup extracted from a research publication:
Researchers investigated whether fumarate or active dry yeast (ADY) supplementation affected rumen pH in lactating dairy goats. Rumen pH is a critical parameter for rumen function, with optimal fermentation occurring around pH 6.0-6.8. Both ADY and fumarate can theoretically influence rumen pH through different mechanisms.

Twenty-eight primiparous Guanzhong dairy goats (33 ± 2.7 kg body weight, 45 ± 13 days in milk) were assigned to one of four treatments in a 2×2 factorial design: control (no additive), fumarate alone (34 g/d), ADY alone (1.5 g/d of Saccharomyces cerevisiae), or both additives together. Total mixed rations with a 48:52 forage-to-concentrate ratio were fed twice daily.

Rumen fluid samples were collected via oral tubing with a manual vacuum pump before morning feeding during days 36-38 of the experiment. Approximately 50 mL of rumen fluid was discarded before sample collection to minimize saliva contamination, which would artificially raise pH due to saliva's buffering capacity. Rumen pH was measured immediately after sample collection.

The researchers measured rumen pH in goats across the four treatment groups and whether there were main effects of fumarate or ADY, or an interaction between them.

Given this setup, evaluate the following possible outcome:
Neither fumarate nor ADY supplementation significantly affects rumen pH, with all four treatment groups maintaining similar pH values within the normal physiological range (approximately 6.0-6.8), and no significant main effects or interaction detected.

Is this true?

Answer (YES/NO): NO